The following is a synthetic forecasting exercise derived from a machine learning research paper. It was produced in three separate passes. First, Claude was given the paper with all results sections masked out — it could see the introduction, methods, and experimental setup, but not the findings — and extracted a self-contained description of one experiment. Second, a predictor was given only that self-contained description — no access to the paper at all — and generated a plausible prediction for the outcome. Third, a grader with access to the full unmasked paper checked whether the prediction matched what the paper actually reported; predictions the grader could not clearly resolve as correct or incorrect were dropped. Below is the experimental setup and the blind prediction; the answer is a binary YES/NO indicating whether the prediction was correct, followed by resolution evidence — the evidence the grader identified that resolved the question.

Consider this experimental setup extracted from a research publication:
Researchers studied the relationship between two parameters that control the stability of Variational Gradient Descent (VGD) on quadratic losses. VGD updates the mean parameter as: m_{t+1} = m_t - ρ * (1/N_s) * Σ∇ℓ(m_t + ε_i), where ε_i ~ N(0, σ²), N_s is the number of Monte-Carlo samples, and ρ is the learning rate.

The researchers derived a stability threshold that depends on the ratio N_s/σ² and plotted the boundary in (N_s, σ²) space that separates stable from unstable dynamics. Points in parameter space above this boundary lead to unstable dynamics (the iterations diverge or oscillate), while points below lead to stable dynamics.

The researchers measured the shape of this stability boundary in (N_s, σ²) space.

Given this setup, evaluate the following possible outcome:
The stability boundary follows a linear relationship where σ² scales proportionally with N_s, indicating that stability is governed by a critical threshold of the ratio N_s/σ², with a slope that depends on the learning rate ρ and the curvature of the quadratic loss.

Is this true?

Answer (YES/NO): YES